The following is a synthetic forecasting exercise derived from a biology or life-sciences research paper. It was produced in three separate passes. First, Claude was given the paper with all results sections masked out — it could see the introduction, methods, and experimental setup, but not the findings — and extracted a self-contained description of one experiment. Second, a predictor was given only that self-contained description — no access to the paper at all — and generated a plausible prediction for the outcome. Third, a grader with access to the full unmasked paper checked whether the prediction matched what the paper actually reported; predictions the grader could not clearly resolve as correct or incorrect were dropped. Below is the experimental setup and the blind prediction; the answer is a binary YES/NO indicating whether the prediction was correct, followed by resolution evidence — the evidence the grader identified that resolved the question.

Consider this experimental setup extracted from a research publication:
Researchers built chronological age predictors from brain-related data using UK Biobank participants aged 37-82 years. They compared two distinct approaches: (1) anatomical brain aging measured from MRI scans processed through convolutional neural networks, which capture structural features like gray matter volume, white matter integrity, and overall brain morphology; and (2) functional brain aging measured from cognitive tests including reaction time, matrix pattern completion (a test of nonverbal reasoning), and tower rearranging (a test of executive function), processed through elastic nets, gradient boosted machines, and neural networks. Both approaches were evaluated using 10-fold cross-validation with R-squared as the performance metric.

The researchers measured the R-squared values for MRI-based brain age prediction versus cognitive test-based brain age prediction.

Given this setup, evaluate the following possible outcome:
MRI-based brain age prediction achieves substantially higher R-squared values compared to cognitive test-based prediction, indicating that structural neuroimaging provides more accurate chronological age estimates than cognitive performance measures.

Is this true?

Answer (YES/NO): YES